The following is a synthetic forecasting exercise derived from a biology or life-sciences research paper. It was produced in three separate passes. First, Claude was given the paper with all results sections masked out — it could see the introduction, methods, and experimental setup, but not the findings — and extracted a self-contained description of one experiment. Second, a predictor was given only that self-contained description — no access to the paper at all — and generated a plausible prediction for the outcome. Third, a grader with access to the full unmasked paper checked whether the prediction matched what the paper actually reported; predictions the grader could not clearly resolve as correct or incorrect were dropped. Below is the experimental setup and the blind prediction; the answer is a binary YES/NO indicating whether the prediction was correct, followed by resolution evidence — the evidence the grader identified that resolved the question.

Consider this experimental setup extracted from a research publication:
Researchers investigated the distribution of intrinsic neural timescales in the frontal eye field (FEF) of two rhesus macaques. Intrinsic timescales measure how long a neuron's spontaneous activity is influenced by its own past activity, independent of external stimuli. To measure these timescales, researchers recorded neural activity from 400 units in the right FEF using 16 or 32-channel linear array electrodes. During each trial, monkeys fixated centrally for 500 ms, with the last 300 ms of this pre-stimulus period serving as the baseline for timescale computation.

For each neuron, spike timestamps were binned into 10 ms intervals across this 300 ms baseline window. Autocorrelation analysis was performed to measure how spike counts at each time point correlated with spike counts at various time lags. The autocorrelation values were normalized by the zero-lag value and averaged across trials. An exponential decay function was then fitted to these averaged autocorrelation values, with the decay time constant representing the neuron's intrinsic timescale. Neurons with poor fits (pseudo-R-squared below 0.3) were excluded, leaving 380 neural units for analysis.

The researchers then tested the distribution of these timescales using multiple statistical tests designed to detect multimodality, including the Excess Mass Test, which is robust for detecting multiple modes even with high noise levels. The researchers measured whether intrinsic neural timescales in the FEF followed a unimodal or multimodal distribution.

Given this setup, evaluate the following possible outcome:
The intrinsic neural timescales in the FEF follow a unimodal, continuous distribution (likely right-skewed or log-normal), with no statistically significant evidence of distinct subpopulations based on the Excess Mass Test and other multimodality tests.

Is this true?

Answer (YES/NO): NO